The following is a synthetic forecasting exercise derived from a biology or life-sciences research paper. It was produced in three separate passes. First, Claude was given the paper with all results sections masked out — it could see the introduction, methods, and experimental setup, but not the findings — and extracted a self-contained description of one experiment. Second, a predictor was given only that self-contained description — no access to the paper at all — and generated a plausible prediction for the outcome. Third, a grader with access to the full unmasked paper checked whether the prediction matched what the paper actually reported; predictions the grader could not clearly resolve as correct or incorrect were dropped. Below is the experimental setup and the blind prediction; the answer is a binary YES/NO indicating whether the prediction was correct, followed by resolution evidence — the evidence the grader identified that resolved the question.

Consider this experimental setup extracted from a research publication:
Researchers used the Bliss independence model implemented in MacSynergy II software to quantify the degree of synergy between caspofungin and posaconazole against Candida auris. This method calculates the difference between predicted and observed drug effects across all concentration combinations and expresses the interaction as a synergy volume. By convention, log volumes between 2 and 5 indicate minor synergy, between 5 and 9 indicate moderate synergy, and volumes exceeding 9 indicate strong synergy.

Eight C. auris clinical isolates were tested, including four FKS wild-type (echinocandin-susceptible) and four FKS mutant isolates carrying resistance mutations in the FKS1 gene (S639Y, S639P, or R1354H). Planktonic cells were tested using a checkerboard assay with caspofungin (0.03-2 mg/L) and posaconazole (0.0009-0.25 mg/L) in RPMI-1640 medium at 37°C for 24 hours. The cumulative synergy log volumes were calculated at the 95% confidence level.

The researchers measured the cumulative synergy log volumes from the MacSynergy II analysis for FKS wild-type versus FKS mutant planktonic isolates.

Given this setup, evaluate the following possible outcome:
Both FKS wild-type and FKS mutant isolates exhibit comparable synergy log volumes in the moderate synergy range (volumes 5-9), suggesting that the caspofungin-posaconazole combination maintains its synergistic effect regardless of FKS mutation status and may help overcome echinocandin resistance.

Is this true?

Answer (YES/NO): NO